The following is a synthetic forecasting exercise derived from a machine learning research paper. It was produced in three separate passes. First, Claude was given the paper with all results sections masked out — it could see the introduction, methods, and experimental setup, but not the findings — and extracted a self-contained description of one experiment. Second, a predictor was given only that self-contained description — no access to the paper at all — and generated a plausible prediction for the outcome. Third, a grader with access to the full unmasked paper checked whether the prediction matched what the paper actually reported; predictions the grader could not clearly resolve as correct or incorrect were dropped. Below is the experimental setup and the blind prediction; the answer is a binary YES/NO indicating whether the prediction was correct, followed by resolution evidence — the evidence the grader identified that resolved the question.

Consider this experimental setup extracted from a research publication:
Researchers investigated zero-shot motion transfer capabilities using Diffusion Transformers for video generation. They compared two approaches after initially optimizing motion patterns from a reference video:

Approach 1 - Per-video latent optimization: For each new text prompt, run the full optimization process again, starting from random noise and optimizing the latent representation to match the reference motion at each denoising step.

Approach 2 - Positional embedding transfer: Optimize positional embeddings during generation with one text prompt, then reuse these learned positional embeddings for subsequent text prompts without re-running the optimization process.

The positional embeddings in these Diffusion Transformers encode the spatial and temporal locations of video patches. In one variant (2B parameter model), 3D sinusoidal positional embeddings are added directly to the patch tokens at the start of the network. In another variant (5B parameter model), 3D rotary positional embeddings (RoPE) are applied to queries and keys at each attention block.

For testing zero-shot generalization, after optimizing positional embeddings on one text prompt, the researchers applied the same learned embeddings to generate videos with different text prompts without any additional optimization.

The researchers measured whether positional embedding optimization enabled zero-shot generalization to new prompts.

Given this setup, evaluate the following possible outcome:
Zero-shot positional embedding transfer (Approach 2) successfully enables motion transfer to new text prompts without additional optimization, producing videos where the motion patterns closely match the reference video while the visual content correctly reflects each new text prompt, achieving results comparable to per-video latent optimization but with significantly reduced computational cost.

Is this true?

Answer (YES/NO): NO